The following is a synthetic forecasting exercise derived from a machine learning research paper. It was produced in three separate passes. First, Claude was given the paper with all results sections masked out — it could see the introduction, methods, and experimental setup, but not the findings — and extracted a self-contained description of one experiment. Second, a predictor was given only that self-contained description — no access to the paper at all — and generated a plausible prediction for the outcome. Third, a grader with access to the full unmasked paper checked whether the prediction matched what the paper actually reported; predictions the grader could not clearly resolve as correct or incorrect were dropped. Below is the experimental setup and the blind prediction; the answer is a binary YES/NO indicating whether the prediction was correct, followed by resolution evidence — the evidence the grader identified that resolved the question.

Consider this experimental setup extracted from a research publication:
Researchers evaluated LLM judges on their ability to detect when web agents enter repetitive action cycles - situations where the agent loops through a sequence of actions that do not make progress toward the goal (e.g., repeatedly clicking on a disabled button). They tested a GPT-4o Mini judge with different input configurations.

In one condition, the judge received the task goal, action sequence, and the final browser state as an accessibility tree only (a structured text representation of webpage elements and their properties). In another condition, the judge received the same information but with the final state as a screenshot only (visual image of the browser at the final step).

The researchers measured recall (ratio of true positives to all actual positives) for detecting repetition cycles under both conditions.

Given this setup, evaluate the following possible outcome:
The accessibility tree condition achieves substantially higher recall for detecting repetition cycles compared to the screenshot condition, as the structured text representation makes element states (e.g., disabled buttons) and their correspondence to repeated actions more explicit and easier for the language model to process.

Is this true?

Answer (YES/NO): YES